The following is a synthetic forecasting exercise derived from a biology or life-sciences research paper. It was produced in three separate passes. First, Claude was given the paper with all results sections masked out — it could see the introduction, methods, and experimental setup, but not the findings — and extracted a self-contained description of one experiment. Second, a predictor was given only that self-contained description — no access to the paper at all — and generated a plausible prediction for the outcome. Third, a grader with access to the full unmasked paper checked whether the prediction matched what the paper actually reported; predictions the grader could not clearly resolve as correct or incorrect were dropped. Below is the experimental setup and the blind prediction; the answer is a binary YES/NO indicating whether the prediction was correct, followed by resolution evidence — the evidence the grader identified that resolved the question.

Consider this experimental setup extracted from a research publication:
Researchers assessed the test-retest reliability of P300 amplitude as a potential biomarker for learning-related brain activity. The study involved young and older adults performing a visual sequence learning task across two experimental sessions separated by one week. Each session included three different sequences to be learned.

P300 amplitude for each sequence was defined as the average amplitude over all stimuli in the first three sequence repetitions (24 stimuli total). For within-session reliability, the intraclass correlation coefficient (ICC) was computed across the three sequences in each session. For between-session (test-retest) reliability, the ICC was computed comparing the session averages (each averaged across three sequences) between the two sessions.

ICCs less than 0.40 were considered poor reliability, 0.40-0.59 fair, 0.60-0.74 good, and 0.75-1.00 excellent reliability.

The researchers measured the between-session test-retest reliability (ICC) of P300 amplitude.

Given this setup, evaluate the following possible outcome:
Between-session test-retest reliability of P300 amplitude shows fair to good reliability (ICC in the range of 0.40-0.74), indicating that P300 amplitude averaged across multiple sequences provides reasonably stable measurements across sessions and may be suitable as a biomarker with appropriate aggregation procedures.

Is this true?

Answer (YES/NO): YES